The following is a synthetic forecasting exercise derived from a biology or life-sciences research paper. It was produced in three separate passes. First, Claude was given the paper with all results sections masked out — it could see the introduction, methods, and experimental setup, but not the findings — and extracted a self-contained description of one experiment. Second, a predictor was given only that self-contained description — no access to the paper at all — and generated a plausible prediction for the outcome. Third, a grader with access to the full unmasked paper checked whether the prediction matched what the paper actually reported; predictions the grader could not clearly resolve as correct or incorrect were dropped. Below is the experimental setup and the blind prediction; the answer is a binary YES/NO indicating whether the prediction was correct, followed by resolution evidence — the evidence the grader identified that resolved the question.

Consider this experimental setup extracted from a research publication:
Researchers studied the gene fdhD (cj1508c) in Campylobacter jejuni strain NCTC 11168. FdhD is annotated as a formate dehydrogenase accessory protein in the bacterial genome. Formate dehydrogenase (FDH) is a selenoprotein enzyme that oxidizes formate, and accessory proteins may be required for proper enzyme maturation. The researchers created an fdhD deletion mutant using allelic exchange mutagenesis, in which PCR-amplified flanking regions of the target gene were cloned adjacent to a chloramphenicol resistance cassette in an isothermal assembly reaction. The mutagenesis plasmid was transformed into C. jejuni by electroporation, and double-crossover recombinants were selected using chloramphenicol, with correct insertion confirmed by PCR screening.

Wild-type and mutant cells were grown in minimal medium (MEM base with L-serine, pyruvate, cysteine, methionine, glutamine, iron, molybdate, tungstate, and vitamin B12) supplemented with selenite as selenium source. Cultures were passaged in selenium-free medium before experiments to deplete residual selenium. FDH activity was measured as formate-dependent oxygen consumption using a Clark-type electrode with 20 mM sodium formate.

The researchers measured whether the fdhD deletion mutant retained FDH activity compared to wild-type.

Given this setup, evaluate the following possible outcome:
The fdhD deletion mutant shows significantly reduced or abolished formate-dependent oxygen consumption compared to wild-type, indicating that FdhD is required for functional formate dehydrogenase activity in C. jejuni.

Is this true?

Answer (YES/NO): YES